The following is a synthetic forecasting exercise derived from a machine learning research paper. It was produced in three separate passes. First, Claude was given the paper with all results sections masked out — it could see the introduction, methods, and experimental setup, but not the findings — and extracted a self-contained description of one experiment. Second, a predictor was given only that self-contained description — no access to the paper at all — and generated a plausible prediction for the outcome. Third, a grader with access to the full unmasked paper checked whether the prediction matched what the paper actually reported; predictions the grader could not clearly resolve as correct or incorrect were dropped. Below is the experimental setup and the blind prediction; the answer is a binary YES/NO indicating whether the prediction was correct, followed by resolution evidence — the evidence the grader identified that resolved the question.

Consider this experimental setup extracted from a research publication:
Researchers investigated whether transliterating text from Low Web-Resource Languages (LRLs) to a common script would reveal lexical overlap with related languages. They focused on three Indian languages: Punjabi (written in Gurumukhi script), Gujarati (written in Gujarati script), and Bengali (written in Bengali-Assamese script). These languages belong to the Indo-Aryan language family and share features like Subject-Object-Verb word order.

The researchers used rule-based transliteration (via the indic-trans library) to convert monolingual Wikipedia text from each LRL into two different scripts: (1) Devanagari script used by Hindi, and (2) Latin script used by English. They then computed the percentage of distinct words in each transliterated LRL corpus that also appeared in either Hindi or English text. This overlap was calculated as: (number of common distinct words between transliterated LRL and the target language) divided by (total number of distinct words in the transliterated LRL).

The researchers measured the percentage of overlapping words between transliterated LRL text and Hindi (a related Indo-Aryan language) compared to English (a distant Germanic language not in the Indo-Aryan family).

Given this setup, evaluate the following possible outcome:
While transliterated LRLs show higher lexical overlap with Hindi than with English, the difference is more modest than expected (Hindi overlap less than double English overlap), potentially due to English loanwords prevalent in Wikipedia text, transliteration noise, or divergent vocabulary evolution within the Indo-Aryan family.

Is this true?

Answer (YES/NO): NO